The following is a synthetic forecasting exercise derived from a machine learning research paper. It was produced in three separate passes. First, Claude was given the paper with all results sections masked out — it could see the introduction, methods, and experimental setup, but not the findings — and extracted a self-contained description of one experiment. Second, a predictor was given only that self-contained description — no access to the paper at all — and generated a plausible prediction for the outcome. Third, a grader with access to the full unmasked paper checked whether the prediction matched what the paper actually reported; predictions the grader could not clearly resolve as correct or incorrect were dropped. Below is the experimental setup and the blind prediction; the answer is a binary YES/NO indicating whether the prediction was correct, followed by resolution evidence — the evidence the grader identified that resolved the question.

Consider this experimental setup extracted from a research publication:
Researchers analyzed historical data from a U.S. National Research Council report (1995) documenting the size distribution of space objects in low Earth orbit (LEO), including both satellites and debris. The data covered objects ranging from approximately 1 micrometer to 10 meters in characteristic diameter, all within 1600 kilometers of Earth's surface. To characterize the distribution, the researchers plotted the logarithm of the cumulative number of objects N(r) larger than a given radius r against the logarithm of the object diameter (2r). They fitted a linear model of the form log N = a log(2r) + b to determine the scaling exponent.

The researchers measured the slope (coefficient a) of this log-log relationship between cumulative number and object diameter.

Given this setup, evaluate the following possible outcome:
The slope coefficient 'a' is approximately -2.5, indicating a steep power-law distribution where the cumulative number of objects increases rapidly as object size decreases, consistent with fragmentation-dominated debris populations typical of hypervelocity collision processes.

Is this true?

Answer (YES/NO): NO